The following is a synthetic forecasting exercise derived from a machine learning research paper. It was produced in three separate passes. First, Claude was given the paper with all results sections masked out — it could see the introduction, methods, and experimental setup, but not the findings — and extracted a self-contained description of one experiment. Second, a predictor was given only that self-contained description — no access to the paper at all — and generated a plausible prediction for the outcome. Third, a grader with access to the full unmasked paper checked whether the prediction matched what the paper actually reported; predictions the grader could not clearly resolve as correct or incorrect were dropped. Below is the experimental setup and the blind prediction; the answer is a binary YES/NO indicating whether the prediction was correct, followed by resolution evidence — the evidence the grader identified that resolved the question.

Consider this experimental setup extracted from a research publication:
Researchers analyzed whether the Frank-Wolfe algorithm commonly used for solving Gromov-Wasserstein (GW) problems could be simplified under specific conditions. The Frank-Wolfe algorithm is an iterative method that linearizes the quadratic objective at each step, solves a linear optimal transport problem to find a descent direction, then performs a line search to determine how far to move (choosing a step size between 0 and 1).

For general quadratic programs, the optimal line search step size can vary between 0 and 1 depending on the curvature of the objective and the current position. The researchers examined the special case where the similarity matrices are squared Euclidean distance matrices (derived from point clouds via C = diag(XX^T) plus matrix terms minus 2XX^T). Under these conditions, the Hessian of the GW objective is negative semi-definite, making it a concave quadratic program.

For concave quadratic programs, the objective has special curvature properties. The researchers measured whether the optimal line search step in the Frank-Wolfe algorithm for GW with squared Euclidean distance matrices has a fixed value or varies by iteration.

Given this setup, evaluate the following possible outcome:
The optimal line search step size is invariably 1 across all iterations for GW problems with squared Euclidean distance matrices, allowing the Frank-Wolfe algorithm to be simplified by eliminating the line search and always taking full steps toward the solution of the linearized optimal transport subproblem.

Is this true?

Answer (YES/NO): YES